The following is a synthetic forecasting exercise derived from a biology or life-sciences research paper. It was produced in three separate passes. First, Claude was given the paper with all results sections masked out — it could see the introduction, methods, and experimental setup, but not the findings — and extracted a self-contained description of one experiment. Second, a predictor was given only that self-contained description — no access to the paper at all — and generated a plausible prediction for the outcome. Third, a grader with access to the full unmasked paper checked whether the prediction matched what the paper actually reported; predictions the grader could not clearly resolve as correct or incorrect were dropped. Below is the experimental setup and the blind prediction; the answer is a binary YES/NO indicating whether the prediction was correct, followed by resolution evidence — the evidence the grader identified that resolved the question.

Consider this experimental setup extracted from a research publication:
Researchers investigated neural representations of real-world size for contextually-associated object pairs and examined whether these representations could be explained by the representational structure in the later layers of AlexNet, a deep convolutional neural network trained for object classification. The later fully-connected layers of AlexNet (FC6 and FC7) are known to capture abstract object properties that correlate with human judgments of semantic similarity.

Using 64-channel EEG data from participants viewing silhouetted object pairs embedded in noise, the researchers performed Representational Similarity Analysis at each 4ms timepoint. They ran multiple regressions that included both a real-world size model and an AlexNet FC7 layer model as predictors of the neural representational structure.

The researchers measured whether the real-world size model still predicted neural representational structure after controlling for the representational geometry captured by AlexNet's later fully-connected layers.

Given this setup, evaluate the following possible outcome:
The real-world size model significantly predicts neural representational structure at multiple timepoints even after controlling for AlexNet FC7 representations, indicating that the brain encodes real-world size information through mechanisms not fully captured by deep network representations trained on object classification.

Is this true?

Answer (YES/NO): YES